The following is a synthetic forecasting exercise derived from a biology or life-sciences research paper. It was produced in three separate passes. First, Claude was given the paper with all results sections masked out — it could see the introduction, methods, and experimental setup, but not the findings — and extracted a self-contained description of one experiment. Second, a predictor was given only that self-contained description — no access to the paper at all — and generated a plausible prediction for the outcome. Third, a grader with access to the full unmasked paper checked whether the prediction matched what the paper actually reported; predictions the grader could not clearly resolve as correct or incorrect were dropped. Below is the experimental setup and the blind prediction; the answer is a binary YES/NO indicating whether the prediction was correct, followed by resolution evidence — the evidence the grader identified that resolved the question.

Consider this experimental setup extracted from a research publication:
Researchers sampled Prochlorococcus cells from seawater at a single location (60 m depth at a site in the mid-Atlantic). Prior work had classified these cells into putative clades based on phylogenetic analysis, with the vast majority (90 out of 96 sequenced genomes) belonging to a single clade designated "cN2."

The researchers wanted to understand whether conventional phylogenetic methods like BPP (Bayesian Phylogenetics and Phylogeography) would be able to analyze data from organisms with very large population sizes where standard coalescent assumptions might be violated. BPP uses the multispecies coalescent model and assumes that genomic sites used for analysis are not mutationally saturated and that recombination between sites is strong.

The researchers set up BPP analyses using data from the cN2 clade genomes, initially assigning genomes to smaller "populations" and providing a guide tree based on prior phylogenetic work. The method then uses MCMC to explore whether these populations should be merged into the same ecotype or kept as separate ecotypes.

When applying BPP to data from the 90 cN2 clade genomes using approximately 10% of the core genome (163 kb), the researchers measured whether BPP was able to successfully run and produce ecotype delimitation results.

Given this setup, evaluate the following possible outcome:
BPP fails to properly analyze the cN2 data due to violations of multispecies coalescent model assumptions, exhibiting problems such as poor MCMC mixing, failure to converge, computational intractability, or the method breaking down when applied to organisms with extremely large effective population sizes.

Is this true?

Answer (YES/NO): NO